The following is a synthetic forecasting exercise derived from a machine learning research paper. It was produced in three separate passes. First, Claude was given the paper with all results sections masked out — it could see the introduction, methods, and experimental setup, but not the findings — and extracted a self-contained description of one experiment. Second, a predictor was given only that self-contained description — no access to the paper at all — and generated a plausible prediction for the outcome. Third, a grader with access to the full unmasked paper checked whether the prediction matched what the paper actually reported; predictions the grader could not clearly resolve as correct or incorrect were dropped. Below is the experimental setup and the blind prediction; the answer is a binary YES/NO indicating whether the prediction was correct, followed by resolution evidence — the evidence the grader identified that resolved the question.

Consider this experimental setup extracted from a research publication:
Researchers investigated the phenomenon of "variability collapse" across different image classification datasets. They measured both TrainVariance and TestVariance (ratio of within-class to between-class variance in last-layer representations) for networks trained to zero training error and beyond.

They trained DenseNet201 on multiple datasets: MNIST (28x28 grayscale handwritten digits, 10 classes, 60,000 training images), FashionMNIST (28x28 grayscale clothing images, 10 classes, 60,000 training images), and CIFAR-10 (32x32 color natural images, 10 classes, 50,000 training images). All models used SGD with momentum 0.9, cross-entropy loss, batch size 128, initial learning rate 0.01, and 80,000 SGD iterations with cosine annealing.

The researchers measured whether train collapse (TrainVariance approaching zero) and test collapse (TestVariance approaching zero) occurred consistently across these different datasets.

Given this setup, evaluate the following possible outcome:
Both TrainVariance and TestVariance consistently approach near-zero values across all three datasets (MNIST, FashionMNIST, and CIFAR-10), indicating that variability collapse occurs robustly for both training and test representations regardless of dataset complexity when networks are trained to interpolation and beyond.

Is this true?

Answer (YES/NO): NO